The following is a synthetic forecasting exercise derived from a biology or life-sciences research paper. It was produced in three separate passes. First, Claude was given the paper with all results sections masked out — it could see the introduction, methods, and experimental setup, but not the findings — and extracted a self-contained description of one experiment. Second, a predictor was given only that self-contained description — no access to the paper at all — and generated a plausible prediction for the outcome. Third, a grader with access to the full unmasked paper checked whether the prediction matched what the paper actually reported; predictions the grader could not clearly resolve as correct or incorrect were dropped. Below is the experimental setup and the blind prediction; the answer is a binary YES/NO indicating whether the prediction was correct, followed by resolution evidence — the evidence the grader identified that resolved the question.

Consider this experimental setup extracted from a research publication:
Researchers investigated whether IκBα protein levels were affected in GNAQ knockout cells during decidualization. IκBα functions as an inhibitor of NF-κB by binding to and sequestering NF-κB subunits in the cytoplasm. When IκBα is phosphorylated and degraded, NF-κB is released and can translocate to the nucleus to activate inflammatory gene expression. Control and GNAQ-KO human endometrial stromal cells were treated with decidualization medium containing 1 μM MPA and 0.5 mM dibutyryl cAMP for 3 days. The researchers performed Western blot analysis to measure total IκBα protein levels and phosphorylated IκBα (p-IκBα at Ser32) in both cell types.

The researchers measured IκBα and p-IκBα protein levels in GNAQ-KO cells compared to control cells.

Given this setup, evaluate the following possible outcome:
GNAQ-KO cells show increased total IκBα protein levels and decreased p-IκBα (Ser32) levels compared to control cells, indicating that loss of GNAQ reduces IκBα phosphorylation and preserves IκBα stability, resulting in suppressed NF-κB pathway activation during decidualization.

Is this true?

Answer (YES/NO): NO